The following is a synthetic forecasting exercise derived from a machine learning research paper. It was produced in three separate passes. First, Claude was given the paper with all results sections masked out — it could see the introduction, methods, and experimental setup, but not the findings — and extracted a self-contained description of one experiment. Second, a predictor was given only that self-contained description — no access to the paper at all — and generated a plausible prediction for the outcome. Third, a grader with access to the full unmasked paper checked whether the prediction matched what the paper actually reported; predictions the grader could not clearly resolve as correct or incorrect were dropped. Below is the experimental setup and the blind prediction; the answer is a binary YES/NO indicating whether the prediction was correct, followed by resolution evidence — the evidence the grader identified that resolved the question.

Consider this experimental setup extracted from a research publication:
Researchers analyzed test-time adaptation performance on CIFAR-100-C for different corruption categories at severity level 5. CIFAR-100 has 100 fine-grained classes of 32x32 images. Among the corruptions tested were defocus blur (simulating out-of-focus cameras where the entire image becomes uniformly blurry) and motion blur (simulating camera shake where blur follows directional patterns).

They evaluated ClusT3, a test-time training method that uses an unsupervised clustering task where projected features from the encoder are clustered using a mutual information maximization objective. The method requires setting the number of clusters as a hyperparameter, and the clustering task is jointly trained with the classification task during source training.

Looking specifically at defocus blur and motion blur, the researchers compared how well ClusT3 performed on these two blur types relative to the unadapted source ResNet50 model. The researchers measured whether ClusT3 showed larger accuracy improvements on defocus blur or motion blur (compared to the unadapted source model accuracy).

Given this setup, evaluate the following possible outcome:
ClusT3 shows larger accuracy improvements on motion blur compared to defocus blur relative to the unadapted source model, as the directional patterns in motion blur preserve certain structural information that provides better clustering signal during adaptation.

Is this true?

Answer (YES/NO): NO